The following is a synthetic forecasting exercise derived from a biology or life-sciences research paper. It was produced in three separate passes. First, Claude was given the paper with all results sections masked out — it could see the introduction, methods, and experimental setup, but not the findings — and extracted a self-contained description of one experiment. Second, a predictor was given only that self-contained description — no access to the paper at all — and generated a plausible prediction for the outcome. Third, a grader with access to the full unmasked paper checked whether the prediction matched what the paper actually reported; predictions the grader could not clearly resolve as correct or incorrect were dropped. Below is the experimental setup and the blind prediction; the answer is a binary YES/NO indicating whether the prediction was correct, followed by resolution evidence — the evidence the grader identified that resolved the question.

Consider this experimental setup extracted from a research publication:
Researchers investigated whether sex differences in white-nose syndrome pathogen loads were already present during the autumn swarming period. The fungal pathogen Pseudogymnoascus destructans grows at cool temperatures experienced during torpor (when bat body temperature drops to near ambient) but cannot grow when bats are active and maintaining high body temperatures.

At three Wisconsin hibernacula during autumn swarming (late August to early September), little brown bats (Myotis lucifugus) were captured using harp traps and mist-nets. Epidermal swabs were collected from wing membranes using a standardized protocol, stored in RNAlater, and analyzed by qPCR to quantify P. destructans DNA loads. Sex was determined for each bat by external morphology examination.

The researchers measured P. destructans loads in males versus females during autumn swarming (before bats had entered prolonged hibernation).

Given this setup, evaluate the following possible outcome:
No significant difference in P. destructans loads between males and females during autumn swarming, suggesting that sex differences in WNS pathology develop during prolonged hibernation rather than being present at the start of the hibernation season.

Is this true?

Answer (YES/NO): YES